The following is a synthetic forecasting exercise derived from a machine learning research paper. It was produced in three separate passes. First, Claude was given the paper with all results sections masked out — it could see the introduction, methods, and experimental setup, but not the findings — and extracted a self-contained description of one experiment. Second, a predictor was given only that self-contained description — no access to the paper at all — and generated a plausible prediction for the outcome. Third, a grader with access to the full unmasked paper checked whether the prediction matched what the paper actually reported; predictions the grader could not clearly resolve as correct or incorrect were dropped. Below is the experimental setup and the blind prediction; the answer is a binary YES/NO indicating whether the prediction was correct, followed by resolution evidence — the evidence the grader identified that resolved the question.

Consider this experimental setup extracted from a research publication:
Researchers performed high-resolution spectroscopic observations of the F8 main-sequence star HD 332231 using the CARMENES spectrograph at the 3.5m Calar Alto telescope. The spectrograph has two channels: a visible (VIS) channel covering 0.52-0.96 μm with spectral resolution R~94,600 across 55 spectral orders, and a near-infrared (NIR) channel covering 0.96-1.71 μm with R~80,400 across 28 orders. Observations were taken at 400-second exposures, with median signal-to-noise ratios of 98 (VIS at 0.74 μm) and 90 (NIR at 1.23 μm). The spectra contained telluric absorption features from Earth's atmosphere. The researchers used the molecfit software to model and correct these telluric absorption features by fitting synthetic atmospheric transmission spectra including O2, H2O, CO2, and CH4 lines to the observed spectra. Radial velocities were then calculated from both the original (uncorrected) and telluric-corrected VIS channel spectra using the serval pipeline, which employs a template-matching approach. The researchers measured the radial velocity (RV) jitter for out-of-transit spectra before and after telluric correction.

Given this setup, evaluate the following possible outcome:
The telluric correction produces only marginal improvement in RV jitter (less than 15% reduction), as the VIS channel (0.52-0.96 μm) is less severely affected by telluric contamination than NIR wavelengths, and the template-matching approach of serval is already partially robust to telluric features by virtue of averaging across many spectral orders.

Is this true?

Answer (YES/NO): YES